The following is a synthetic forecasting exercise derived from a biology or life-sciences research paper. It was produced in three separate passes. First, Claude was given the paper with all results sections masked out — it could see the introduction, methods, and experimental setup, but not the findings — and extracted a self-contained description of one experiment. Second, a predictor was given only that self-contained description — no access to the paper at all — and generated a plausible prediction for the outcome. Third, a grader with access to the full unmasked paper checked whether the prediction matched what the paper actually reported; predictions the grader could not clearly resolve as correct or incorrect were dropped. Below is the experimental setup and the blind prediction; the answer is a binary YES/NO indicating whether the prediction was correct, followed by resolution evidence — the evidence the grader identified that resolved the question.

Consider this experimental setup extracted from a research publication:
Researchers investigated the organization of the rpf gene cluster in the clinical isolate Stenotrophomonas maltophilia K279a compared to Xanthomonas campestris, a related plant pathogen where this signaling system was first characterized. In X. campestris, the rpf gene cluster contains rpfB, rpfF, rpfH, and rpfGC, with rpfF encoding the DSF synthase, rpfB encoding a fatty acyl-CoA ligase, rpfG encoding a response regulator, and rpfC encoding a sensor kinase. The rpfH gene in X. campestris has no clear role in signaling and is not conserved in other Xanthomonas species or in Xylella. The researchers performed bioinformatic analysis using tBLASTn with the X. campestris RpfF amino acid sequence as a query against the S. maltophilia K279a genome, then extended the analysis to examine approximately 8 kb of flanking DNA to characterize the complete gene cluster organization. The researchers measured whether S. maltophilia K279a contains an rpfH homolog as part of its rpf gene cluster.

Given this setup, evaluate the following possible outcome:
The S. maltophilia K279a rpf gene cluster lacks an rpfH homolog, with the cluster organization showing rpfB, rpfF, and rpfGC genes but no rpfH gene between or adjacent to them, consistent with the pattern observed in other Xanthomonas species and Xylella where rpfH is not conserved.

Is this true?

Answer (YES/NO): YES